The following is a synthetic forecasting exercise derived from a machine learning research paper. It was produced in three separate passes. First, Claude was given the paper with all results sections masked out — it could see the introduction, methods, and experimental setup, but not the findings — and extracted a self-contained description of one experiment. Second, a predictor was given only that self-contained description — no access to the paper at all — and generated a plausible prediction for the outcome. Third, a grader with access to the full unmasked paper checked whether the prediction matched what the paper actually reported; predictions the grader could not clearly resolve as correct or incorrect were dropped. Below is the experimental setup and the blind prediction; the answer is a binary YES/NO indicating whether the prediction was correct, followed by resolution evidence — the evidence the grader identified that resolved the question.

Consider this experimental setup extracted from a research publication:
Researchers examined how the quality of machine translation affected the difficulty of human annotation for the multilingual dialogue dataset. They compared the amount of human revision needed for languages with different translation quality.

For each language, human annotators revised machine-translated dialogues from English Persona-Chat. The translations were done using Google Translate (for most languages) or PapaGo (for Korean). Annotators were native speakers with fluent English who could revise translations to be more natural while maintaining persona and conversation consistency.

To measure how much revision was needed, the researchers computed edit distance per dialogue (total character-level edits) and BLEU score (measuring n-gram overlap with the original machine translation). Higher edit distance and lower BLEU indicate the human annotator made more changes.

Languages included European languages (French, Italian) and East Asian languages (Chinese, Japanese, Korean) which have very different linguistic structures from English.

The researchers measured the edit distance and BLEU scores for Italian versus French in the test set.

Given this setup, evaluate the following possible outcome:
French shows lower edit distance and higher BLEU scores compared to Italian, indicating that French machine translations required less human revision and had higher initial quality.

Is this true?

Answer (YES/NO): YES